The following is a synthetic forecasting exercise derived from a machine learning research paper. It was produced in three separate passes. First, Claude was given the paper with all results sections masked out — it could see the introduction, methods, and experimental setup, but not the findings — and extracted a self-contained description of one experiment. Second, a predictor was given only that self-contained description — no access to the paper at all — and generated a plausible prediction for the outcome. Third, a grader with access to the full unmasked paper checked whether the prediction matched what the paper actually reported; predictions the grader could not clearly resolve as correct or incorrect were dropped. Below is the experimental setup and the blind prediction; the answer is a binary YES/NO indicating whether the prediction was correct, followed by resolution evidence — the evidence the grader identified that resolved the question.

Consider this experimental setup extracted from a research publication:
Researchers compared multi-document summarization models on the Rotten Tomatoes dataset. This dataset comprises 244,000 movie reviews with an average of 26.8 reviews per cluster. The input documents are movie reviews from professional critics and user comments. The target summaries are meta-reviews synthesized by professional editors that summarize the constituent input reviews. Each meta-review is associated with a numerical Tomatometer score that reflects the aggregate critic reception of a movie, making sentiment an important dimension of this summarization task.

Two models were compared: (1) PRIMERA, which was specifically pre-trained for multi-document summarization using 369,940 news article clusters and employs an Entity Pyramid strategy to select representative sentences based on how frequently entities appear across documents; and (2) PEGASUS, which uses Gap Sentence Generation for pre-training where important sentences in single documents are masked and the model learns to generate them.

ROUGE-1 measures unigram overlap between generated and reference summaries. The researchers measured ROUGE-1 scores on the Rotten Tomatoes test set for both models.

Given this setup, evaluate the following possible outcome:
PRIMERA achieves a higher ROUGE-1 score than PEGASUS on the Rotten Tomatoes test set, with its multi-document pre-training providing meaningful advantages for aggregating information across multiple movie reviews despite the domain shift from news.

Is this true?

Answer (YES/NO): NO